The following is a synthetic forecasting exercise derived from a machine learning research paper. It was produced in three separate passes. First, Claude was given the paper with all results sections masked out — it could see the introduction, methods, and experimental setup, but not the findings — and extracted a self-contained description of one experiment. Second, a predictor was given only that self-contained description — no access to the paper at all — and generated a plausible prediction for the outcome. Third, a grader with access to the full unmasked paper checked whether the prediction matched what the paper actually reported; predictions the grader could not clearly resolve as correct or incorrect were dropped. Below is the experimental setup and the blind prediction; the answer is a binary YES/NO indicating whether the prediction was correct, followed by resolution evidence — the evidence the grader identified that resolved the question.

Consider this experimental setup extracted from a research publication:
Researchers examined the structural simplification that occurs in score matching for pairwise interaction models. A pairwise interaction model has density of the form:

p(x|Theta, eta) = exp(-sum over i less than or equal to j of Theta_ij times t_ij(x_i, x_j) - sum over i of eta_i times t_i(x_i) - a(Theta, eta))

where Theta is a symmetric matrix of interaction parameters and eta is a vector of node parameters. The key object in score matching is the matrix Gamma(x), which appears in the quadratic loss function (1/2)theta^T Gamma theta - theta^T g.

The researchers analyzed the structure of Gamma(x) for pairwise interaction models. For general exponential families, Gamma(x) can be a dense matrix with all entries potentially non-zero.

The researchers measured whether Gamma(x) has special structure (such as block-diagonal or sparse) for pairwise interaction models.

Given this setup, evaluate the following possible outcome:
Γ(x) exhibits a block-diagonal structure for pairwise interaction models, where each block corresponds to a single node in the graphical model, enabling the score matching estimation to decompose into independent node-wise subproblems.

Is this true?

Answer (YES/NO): NO